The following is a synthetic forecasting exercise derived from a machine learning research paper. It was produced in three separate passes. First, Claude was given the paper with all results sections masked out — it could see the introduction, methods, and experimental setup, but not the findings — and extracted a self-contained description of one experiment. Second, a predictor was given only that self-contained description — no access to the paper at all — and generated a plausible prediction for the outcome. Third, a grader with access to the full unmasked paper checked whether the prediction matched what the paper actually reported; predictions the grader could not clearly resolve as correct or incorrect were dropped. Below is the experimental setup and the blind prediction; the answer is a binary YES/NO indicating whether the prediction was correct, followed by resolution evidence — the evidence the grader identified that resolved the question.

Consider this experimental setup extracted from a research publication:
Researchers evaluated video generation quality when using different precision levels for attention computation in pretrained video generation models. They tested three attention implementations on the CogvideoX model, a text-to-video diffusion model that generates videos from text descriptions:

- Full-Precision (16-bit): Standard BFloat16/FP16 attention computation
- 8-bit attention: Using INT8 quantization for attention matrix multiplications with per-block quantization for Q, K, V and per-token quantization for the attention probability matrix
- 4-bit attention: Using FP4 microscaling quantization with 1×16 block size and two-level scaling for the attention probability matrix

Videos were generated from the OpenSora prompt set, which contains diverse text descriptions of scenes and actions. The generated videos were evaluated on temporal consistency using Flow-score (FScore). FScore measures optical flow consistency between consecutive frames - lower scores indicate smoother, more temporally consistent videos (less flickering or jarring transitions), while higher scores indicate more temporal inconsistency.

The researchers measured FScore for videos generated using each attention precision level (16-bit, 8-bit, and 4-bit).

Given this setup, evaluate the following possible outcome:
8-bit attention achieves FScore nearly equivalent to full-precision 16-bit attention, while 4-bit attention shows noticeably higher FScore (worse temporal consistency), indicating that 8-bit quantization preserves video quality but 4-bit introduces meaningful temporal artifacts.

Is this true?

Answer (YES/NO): NO